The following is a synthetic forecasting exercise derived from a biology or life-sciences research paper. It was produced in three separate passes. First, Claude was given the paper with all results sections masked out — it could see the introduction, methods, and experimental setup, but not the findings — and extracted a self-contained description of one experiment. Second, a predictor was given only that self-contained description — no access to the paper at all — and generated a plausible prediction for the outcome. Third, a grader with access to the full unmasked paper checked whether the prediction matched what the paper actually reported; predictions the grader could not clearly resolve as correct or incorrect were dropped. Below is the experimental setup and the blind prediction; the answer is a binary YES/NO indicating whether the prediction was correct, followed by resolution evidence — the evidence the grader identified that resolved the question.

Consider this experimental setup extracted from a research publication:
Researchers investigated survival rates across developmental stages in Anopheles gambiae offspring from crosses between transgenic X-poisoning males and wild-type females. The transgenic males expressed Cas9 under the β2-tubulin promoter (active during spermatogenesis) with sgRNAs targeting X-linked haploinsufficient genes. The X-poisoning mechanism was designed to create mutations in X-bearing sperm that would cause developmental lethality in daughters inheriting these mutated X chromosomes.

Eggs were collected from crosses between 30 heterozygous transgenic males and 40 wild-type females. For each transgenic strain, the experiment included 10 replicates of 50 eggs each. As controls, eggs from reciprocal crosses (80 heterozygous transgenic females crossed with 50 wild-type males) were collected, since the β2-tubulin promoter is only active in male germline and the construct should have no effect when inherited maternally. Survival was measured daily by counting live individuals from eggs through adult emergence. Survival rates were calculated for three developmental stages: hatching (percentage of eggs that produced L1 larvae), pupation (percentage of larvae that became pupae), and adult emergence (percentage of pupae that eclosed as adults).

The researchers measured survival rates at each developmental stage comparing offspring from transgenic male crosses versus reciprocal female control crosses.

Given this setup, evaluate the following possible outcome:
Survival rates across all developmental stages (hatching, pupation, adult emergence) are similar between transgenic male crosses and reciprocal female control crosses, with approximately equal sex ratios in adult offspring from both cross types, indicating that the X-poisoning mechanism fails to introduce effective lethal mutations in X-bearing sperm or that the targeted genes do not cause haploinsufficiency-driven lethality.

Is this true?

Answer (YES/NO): NO